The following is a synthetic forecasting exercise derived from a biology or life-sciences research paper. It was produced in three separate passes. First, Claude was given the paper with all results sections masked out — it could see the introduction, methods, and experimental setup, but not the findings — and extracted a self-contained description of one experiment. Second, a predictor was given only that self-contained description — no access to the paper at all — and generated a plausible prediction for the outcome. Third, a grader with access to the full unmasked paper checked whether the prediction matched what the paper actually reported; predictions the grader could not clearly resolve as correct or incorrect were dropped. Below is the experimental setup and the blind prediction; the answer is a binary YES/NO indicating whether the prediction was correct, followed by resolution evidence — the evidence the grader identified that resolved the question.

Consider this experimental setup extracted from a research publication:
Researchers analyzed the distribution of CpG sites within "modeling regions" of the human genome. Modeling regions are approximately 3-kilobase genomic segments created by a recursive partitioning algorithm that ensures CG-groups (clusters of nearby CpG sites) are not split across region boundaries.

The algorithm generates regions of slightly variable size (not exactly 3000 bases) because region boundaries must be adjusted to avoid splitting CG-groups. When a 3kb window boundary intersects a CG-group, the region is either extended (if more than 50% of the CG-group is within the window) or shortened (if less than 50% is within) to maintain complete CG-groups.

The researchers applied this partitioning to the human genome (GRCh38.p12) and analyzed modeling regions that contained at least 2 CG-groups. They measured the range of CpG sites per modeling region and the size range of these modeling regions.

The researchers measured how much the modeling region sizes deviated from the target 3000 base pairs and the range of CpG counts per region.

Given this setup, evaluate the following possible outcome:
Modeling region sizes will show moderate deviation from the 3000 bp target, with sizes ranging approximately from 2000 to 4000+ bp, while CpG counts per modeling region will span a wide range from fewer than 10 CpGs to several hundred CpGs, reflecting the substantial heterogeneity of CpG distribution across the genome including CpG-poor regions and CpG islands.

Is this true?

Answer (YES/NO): NO